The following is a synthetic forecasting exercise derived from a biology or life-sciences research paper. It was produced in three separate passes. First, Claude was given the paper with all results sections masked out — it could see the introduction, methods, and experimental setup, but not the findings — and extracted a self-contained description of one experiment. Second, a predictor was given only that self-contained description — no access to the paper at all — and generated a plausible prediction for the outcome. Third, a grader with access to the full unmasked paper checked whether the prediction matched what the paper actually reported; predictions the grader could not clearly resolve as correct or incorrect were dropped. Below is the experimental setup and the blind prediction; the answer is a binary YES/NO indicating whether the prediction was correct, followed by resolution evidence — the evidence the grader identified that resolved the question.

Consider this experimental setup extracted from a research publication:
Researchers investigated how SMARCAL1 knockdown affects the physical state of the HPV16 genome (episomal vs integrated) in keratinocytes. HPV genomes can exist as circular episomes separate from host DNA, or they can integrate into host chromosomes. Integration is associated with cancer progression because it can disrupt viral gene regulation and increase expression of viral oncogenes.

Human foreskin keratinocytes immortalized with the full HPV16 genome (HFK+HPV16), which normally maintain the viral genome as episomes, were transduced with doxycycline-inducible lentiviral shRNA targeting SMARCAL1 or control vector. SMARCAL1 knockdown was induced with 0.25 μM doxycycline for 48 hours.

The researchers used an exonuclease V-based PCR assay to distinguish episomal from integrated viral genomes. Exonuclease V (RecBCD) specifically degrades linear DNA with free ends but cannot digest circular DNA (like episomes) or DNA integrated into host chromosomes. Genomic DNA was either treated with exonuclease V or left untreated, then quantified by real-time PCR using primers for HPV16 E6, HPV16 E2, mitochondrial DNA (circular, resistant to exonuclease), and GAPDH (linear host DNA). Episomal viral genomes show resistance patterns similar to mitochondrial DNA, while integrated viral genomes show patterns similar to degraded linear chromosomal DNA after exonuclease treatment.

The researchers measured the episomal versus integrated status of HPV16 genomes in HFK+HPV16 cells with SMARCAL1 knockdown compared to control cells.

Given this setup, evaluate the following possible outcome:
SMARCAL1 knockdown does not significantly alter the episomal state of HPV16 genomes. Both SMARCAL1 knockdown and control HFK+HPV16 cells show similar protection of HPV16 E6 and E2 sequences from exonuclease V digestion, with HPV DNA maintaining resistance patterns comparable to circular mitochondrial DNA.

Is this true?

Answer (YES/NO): NO